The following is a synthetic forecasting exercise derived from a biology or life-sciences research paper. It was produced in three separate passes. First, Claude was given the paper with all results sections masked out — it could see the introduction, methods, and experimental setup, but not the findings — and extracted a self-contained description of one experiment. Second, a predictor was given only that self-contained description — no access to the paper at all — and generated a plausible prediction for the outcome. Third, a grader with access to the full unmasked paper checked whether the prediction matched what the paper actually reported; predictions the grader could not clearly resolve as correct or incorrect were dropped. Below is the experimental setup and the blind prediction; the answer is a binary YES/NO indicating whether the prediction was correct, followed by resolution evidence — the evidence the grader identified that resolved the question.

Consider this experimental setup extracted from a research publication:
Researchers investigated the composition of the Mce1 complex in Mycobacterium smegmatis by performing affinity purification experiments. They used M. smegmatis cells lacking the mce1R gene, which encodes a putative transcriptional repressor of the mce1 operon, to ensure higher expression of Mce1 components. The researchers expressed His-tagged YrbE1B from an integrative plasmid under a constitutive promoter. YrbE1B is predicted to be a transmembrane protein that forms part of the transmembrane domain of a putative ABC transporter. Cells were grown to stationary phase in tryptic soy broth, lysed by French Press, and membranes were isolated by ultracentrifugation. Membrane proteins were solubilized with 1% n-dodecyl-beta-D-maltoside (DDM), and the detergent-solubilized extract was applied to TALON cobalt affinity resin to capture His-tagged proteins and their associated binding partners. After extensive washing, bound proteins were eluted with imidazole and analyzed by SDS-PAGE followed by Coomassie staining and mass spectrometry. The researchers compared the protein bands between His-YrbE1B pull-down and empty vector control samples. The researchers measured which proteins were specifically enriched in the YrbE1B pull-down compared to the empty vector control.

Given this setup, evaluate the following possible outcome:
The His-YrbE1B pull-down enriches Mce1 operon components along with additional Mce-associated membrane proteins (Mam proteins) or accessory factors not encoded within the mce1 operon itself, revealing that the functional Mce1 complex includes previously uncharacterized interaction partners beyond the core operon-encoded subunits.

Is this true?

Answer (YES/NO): NO